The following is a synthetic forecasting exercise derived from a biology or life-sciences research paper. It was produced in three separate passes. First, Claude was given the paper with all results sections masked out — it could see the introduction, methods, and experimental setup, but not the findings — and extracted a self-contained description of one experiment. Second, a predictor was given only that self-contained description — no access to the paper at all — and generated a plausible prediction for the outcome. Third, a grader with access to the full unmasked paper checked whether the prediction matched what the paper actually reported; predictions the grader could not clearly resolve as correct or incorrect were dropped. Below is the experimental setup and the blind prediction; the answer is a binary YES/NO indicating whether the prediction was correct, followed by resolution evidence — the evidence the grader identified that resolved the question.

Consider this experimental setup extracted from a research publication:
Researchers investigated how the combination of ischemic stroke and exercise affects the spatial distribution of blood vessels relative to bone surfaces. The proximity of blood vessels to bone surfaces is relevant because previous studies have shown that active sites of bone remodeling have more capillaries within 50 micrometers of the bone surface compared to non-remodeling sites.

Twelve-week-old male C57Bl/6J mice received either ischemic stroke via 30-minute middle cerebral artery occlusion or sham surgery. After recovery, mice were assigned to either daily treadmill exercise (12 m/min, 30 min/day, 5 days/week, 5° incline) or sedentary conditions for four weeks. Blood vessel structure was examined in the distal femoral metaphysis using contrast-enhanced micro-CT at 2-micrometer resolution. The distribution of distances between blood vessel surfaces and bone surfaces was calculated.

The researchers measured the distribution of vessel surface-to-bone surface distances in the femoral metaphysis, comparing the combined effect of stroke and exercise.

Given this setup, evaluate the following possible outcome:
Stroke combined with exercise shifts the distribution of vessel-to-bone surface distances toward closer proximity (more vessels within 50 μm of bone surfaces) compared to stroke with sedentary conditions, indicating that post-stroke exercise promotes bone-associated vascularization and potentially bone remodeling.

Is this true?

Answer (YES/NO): NO